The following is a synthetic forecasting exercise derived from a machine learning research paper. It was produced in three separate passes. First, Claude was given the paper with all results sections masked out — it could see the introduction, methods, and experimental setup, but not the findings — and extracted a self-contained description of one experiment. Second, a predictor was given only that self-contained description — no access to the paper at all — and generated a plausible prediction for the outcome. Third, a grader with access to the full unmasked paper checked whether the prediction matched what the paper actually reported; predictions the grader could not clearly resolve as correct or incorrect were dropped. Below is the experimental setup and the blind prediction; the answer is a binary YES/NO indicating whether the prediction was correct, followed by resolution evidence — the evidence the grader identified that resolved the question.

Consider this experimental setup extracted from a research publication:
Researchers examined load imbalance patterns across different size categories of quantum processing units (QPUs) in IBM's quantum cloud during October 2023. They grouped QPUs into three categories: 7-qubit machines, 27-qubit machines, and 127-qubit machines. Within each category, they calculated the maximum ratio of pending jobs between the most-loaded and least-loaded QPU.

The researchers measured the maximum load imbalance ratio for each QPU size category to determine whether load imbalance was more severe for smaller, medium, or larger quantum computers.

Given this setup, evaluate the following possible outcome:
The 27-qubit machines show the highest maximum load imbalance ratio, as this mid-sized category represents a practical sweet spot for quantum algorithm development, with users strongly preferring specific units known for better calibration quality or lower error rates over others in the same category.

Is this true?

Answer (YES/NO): YES